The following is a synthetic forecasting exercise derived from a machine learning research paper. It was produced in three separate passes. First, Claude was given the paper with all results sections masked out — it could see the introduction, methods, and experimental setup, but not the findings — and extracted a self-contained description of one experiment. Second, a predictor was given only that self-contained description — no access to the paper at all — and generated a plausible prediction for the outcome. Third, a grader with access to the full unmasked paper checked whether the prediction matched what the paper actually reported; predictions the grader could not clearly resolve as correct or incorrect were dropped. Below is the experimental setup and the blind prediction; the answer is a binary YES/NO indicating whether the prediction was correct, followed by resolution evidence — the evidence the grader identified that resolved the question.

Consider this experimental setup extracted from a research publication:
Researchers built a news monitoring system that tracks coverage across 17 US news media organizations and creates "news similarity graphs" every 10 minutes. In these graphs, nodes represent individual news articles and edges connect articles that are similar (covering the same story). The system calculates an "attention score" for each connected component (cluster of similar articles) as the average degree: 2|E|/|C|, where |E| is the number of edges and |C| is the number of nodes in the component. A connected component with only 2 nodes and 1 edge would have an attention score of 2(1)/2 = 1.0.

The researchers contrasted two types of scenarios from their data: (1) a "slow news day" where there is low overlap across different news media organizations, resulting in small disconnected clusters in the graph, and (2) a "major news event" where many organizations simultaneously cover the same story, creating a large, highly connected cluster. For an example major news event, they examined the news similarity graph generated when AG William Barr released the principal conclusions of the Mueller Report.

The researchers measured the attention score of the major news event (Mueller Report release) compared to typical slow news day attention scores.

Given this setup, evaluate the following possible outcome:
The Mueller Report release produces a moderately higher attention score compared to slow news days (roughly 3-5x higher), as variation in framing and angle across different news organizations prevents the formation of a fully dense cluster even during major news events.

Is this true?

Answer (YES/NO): NO